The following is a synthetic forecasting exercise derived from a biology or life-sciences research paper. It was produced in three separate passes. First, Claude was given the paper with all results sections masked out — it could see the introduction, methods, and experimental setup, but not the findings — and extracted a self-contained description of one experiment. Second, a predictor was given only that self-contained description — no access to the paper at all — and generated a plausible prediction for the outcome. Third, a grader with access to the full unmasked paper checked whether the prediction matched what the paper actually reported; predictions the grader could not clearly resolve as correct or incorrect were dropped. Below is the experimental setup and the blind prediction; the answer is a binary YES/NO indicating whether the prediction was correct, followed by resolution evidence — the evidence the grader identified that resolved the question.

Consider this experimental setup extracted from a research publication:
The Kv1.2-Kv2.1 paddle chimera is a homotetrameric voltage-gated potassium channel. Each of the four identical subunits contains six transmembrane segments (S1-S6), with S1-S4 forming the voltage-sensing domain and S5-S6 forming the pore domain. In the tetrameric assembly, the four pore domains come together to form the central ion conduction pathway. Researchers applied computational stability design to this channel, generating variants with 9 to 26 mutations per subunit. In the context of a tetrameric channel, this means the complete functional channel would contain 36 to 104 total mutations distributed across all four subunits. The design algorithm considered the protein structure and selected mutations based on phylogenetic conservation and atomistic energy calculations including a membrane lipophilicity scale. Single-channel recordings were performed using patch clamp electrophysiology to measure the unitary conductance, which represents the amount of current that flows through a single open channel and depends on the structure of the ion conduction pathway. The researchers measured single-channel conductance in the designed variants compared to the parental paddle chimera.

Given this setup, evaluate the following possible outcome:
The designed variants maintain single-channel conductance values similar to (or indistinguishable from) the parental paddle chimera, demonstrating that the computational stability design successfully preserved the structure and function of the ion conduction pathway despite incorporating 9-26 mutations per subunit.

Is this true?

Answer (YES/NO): YES